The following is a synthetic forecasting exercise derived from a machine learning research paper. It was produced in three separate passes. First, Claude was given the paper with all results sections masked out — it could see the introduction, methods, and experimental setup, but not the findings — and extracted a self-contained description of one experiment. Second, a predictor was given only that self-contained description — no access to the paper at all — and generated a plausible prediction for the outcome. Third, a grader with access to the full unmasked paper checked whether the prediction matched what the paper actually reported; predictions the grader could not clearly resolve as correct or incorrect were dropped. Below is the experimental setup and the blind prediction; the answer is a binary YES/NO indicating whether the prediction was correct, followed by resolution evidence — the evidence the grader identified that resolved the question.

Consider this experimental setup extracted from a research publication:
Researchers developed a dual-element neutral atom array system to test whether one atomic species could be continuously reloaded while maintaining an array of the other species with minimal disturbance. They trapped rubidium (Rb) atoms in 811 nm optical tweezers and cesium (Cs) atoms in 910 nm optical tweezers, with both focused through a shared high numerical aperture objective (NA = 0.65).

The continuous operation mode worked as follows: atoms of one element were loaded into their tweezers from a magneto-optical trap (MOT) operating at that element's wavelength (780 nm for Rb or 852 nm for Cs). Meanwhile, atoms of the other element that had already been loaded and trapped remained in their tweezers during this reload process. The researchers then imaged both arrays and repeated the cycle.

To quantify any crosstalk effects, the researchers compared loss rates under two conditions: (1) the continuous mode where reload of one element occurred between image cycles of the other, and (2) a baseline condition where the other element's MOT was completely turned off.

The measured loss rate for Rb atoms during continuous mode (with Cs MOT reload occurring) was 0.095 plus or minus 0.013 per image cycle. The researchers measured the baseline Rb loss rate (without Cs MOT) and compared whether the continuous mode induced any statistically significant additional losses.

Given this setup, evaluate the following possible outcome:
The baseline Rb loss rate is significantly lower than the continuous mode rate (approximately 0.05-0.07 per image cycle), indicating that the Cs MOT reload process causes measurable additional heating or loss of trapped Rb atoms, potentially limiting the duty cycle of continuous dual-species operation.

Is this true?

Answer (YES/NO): NO